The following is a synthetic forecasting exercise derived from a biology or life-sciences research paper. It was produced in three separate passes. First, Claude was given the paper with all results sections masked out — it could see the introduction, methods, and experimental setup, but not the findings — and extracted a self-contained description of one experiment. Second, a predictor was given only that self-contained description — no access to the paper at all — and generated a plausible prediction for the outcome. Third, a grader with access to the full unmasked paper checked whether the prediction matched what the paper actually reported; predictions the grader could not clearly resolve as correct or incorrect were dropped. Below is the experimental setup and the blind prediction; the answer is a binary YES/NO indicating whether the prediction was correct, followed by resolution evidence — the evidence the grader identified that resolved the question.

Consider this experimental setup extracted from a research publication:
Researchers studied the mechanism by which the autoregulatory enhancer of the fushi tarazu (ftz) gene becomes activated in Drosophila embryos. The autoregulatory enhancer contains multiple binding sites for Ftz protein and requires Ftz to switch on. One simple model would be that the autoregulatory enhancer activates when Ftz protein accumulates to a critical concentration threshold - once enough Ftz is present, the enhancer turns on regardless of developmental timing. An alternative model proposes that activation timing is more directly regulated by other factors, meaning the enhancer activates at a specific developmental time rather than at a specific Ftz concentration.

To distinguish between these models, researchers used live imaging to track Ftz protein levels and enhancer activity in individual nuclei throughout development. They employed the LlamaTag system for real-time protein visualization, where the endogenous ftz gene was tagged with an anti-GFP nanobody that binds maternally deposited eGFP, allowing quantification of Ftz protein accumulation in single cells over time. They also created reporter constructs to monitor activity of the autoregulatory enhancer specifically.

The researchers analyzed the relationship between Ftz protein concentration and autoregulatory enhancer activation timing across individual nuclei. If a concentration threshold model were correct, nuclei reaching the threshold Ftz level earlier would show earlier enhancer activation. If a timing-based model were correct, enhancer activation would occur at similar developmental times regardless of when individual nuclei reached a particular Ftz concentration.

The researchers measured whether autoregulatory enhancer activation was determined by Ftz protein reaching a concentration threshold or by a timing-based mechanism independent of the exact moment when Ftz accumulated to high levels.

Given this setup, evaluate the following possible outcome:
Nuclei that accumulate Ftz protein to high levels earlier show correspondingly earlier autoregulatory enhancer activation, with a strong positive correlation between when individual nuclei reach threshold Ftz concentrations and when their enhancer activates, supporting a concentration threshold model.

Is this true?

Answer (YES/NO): NO